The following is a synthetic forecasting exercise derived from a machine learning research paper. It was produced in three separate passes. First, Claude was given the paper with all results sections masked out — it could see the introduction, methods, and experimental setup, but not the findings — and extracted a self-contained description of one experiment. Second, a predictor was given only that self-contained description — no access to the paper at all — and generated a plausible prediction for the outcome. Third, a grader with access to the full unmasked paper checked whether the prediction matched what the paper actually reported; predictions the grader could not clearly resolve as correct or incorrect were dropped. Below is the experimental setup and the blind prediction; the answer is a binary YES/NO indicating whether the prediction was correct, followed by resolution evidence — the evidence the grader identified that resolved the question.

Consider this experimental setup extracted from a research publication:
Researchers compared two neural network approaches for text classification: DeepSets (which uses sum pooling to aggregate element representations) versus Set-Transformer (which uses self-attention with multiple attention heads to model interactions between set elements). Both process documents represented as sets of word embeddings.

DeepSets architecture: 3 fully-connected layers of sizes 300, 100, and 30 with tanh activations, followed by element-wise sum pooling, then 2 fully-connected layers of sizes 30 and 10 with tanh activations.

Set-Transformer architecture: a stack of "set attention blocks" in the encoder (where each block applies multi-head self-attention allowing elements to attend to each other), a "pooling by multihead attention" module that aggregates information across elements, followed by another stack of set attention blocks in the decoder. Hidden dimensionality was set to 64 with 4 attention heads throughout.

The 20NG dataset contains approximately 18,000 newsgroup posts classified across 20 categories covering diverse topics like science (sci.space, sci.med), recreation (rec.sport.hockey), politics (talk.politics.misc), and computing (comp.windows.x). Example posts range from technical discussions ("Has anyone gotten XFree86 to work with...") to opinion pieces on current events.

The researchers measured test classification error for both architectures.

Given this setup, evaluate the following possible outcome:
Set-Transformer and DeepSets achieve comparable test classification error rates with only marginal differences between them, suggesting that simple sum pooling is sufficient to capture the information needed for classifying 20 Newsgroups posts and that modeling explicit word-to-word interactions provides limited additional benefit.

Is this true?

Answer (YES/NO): NO